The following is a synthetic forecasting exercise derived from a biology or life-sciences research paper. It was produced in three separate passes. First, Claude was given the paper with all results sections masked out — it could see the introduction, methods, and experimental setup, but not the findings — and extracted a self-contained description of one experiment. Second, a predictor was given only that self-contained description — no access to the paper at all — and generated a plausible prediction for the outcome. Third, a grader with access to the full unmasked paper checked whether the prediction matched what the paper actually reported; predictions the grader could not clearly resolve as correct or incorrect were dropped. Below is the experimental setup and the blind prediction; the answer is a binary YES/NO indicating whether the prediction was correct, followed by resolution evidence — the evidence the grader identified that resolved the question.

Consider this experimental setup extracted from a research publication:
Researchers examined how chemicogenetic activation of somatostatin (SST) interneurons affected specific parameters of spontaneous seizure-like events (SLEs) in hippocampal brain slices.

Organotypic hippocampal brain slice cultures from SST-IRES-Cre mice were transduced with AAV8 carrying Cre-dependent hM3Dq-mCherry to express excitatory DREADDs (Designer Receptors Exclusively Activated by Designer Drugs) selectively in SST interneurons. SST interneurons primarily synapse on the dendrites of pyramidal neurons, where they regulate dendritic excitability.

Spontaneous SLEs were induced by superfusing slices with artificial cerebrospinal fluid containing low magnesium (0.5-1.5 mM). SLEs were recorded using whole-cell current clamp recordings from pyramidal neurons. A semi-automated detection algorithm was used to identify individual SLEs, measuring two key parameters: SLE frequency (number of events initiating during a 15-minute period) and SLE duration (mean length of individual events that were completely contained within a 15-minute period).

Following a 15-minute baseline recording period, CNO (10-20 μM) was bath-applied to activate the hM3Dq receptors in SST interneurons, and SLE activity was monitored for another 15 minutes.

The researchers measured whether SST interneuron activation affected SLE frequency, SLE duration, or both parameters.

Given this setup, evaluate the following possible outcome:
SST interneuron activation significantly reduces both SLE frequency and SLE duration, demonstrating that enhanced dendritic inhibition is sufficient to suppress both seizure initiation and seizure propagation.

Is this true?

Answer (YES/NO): NO